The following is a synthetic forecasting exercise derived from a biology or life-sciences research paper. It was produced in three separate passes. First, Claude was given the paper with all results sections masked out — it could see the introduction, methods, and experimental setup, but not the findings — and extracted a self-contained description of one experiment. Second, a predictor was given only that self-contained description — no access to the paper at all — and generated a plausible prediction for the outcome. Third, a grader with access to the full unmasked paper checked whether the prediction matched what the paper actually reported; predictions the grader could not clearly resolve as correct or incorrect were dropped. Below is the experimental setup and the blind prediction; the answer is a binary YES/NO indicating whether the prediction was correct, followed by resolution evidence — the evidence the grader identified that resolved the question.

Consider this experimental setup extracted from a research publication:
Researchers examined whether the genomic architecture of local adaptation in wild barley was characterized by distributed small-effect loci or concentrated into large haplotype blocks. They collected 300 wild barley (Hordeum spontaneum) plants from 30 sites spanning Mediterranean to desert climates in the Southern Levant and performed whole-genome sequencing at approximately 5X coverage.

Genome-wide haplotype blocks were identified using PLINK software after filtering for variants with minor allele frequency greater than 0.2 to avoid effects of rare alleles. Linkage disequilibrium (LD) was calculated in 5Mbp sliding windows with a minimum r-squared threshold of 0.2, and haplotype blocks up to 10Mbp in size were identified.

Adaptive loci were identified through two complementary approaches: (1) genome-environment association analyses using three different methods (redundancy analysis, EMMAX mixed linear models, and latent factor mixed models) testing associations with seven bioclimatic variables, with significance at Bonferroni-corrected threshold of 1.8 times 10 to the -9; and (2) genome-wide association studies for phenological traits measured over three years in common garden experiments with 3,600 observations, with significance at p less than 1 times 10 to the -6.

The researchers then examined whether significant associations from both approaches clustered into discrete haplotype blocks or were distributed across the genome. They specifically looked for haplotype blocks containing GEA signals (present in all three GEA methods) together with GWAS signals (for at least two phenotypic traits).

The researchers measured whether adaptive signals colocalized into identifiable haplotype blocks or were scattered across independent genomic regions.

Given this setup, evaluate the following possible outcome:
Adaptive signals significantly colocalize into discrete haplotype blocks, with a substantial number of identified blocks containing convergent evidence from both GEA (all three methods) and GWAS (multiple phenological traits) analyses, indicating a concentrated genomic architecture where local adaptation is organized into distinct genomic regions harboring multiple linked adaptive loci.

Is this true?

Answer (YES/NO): YES